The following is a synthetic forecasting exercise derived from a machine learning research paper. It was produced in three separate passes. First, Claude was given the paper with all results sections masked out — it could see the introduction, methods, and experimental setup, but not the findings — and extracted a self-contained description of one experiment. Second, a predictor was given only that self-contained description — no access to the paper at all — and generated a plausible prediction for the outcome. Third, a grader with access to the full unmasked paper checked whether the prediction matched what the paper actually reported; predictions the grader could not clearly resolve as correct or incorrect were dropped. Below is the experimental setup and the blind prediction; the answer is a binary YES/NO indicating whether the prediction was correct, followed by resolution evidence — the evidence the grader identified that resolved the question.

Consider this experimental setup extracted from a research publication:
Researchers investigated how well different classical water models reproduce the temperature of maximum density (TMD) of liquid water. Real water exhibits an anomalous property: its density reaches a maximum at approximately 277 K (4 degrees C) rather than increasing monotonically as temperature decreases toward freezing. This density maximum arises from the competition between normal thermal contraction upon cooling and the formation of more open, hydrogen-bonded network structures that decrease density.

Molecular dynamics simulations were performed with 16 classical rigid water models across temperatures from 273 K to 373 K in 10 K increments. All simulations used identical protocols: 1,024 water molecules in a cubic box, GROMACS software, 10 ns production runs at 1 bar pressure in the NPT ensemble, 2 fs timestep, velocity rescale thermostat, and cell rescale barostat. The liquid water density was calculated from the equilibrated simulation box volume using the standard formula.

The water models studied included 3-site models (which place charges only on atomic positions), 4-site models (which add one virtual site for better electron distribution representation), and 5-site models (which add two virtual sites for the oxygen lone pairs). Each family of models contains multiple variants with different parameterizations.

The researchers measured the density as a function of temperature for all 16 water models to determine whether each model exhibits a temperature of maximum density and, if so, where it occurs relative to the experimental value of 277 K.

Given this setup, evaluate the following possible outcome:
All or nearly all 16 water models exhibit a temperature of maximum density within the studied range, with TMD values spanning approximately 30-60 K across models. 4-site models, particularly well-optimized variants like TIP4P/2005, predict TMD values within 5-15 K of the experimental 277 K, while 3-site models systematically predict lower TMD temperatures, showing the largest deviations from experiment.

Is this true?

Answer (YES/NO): NO